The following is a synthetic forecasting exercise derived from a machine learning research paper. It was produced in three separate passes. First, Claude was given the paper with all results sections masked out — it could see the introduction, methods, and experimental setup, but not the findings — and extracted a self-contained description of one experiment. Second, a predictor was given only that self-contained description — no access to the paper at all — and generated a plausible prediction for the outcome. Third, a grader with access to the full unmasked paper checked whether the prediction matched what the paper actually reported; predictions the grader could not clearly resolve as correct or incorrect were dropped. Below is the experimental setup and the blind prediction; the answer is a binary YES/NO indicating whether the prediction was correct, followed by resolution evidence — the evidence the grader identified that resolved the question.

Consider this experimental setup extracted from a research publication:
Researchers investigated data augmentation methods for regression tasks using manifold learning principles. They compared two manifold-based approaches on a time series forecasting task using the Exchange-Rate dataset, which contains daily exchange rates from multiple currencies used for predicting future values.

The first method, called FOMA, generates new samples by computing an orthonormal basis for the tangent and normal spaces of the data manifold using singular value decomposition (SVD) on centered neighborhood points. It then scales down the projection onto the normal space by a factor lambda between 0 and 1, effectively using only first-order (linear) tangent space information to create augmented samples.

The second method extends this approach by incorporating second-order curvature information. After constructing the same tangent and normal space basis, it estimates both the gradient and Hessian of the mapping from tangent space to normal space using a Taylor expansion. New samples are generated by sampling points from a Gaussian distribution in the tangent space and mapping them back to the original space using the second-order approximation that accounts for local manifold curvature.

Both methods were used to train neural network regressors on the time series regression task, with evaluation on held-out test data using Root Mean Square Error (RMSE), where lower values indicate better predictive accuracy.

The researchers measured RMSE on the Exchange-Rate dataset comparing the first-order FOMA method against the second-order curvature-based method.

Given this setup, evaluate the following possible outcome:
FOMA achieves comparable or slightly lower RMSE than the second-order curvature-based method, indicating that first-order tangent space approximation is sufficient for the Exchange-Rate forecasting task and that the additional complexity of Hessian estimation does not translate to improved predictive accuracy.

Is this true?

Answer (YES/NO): YES